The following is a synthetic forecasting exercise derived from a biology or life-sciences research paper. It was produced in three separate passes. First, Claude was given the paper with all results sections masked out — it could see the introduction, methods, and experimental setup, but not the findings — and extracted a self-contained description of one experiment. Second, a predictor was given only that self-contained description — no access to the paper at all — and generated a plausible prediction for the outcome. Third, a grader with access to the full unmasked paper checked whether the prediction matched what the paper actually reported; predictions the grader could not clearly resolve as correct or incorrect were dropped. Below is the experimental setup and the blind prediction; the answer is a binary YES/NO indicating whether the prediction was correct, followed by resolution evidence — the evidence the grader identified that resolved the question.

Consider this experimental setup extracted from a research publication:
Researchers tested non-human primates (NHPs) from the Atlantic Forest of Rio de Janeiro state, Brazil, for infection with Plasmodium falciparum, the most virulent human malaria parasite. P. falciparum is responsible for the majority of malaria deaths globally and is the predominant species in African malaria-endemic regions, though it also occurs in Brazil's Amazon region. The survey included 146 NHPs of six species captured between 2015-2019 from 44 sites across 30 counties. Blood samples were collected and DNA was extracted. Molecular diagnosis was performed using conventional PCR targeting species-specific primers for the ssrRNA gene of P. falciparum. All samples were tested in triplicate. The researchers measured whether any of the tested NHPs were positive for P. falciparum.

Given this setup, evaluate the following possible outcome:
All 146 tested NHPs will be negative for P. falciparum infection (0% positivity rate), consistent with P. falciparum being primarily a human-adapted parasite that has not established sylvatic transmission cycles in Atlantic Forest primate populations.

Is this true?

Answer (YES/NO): YES